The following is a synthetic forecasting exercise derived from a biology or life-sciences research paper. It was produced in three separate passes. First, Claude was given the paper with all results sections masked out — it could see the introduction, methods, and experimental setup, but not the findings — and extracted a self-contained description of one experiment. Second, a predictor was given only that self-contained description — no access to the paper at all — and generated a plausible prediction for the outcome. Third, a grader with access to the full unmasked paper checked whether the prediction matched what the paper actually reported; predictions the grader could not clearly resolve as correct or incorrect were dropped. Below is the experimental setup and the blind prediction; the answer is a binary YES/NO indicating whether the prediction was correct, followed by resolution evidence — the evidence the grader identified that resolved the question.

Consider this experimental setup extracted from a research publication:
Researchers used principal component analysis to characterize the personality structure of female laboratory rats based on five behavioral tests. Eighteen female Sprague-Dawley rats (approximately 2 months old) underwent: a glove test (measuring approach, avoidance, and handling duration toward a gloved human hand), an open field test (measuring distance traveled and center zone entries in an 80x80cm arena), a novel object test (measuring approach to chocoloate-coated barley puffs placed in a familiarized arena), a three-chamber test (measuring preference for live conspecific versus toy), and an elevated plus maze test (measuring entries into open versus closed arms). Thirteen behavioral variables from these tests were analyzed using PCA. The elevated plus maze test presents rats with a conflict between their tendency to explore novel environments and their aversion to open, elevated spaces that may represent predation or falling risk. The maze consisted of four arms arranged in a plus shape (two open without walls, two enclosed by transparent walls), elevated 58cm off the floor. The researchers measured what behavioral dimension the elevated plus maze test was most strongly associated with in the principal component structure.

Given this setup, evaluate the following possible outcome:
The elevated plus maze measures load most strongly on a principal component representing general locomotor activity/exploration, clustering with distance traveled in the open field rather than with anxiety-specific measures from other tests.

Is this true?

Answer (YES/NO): NO